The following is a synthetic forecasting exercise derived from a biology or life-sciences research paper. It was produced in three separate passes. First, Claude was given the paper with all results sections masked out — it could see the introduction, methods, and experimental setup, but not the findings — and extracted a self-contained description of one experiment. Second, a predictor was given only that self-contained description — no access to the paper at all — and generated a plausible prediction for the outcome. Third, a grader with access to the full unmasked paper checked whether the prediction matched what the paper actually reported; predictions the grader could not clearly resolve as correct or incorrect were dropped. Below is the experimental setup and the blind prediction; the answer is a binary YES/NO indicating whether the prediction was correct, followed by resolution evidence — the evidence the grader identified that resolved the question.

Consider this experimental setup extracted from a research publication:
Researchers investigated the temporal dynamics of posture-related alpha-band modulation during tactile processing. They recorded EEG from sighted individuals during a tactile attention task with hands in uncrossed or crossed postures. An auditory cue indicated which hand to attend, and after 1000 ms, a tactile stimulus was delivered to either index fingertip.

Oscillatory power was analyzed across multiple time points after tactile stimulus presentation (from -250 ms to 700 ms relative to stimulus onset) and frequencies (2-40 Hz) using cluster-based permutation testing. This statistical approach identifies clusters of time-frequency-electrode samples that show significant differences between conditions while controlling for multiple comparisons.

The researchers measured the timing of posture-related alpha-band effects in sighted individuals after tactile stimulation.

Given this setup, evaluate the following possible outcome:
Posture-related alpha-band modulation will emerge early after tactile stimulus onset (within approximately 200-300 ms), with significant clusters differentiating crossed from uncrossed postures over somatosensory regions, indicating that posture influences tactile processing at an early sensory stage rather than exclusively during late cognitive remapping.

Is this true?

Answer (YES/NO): NO